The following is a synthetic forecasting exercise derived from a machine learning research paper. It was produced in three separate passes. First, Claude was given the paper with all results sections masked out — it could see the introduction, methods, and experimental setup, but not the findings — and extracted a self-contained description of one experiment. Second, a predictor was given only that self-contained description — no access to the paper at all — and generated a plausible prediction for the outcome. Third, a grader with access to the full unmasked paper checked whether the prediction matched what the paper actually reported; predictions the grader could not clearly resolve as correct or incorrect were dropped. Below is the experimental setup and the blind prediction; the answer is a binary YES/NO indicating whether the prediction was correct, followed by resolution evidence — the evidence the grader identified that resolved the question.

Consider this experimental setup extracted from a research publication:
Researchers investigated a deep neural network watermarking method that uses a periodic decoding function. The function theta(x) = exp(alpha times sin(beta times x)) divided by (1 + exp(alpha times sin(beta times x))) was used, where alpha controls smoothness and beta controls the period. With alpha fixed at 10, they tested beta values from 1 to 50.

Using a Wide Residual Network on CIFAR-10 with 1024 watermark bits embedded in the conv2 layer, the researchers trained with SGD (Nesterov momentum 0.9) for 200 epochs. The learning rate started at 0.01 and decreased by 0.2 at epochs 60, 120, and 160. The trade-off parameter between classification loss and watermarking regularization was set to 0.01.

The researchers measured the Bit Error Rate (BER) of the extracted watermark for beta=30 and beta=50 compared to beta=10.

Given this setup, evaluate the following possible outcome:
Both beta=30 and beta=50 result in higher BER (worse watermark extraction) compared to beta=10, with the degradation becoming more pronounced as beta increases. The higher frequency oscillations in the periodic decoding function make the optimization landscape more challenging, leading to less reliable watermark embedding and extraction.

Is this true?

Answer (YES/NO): YES